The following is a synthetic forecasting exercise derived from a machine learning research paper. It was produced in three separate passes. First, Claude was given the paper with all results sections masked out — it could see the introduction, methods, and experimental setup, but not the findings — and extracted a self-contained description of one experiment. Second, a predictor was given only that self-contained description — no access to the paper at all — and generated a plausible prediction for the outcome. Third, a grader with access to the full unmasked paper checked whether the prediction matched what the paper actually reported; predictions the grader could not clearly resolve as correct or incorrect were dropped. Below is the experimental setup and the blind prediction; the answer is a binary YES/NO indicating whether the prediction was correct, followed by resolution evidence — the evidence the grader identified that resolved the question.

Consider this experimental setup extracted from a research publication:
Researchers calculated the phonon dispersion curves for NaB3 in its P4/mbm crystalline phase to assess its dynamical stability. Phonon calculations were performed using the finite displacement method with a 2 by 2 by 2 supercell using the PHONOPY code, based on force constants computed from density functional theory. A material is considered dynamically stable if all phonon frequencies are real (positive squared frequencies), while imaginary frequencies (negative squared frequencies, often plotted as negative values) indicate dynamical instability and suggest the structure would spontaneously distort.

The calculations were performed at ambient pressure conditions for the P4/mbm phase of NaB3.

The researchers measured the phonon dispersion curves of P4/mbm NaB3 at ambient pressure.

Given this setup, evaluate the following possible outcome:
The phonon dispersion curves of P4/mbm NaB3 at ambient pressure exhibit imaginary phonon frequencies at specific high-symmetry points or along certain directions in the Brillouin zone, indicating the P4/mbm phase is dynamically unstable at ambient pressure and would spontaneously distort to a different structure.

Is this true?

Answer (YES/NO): NO